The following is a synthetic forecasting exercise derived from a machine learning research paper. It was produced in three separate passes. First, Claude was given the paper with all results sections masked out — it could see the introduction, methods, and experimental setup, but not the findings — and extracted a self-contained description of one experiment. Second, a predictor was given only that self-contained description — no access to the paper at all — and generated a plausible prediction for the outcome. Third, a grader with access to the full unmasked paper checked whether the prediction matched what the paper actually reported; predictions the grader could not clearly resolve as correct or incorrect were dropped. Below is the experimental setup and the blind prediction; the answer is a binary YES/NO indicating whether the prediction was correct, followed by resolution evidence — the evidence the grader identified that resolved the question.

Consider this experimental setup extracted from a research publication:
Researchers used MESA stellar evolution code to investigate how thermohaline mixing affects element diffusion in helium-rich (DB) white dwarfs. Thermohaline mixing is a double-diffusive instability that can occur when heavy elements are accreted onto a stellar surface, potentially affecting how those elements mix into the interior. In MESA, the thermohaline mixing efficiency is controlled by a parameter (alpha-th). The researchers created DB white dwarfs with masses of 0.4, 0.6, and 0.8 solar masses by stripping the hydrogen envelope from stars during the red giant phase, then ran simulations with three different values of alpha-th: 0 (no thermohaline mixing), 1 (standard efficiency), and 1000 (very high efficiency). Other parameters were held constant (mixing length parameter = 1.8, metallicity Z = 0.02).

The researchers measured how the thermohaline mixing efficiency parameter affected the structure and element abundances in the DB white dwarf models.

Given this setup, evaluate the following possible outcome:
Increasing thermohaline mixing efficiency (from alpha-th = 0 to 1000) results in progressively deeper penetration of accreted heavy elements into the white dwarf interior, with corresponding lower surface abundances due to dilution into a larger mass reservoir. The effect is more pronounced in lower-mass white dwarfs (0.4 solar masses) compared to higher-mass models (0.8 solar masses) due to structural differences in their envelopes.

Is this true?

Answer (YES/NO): NO